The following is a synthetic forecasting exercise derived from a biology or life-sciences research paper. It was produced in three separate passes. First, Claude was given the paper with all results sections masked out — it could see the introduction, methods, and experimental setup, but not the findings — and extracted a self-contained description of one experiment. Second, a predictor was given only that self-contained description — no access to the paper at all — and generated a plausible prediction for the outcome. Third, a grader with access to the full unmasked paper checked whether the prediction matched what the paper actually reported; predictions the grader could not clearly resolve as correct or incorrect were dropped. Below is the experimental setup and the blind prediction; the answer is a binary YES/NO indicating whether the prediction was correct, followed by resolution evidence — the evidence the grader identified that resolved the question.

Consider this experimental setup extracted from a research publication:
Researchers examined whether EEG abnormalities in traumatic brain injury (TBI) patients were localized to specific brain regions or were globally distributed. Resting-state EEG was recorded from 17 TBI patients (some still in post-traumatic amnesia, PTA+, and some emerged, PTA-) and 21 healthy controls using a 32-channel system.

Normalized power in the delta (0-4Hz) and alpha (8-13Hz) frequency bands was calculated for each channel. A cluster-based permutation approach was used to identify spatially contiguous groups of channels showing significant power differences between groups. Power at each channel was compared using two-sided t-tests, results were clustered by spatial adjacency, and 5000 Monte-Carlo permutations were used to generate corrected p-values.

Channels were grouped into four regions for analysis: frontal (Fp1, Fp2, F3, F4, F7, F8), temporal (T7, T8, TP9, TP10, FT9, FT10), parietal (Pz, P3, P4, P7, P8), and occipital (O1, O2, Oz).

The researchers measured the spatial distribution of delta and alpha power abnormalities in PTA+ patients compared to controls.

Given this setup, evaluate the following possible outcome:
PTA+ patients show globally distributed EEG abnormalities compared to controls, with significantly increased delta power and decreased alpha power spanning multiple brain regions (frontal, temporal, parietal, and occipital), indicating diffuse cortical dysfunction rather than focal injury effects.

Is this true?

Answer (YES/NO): NO